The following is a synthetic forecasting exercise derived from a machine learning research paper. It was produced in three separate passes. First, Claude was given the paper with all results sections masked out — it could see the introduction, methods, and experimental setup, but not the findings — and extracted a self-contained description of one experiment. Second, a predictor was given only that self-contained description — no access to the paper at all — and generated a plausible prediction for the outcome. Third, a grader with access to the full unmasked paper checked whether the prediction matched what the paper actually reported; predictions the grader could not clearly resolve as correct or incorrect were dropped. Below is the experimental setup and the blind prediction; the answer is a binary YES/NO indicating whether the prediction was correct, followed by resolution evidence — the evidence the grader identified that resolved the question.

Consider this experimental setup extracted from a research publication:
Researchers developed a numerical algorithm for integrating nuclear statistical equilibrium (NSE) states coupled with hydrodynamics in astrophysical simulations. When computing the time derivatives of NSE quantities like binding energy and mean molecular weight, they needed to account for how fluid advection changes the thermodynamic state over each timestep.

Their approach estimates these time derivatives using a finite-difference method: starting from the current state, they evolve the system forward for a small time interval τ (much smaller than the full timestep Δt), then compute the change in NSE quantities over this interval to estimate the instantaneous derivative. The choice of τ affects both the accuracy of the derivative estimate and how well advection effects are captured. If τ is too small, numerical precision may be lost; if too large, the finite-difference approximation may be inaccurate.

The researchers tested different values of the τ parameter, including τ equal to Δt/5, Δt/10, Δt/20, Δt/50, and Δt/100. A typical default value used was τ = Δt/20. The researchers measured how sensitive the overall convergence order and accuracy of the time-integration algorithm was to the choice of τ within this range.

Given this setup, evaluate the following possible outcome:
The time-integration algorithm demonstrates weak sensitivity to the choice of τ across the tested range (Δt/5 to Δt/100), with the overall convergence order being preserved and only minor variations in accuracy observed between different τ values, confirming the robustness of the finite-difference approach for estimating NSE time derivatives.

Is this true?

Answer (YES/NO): YES